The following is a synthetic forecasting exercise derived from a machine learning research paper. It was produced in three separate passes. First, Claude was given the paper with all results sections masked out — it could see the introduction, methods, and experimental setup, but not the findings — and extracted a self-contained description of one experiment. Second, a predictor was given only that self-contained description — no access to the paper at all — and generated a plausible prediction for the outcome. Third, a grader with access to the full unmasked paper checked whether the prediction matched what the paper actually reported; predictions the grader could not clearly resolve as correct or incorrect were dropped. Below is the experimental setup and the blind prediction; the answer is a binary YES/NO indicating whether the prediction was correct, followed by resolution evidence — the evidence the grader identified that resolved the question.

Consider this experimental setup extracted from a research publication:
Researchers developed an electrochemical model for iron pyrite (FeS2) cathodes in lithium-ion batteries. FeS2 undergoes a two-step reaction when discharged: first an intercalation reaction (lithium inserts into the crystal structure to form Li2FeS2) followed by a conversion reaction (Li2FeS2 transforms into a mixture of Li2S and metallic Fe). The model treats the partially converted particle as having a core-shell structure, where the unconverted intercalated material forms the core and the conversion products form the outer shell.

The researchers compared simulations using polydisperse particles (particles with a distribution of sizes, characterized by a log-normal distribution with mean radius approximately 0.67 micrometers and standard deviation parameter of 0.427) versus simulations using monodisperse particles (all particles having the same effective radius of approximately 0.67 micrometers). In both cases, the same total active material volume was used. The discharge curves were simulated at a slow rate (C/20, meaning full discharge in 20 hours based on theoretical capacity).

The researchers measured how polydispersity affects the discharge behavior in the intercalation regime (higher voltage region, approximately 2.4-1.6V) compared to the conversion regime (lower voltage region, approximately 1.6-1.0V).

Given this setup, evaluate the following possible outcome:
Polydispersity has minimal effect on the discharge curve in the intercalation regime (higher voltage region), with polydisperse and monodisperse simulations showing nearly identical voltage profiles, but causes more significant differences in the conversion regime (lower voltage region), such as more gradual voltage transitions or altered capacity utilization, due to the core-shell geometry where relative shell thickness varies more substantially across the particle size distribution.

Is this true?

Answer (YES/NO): YES